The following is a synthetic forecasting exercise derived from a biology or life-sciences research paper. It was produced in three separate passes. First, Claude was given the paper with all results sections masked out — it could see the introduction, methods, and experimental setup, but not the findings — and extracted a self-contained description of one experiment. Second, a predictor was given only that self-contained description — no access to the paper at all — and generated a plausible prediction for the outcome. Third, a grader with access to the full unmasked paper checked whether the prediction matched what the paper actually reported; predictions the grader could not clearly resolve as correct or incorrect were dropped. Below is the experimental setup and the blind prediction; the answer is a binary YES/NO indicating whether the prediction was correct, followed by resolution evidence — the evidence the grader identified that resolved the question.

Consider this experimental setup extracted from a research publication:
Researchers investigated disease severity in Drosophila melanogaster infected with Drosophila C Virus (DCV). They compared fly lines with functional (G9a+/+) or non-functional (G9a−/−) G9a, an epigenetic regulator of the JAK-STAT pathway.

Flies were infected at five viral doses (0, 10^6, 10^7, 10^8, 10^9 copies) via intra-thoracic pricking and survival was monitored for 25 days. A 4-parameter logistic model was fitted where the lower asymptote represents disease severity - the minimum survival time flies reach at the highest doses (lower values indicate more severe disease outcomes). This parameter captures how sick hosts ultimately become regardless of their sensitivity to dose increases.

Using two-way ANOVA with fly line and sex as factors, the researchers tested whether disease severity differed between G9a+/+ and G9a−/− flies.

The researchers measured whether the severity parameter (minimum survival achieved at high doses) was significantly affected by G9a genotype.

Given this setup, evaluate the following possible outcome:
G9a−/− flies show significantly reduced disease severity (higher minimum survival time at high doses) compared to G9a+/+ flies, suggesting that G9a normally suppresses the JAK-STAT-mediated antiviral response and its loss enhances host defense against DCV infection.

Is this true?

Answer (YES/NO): NO